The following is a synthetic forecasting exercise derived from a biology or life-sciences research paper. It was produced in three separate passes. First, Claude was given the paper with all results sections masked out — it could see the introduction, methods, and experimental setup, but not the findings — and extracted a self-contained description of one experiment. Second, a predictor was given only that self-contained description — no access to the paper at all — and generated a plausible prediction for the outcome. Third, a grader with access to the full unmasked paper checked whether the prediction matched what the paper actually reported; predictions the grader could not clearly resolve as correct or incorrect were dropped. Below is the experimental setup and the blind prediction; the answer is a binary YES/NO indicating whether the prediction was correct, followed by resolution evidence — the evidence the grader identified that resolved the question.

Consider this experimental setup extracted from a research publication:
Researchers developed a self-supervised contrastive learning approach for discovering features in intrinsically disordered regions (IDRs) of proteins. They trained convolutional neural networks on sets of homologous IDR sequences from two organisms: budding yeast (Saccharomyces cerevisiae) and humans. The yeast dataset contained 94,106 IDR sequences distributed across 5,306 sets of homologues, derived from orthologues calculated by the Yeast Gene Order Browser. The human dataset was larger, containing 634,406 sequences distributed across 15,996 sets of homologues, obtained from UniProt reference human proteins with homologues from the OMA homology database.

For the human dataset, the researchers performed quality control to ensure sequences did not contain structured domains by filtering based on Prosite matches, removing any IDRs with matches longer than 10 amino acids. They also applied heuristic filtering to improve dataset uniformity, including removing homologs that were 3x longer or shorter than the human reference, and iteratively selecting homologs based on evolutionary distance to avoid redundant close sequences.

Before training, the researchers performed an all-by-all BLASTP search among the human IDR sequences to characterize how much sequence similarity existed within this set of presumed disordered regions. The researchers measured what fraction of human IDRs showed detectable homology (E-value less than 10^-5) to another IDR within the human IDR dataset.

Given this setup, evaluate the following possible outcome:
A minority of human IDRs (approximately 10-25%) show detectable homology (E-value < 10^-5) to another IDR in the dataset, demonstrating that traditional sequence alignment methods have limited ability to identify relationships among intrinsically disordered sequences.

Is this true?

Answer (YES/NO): YES